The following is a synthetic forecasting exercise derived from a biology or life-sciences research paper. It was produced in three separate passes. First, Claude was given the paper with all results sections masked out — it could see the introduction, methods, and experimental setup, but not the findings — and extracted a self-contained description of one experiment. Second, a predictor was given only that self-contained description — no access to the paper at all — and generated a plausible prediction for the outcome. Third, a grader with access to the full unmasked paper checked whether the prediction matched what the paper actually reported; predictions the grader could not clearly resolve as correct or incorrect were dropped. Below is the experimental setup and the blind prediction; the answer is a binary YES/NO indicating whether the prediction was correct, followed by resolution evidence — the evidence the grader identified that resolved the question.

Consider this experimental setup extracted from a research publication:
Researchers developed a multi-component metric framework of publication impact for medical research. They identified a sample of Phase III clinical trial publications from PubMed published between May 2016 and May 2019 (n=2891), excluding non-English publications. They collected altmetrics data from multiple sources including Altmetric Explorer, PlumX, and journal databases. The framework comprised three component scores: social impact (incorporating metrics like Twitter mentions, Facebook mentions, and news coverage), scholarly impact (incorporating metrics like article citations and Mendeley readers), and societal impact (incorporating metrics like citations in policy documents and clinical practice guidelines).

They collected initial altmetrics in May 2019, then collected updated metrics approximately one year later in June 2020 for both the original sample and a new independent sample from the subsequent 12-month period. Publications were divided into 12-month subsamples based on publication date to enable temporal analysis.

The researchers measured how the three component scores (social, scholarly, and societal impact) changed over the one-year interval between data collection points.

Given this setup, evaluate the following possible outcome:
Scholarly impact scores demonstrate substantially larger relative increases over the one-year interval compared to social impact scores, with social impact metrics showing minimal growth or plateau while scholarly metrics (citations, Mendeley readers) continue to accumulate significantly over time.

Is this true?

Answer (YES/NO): YES